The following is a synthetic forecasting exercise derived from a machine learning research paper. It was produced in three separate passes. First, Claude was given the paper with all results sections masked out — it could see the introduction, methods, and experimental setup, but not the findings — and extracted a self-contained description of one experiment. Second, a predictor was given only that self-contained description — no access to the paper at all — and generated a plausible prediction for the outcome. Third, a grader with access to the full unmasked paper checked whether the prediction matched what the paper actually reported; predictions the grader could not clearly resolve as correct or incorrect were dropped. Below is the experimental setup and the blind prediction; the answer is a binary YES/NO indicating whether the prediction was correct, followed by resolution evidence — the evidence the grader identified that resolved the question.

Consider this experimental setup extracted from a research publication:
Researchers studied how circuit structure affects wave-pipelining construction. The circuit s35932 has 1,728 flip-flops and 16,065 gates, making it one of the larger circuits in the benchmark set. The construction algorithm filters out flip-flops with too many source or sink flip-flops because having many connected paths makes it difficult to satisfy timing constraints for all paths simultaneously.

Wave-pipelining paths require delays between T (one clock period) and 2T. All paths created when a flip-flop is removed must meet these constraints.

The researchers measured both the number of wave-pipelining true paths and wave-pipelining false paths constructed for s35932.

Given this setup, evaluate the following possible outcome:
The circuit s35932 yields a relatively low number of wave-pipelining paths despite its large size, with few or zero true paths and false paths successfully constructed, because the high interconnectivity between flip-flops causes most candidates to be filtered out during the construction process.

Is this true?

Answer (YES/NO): NO